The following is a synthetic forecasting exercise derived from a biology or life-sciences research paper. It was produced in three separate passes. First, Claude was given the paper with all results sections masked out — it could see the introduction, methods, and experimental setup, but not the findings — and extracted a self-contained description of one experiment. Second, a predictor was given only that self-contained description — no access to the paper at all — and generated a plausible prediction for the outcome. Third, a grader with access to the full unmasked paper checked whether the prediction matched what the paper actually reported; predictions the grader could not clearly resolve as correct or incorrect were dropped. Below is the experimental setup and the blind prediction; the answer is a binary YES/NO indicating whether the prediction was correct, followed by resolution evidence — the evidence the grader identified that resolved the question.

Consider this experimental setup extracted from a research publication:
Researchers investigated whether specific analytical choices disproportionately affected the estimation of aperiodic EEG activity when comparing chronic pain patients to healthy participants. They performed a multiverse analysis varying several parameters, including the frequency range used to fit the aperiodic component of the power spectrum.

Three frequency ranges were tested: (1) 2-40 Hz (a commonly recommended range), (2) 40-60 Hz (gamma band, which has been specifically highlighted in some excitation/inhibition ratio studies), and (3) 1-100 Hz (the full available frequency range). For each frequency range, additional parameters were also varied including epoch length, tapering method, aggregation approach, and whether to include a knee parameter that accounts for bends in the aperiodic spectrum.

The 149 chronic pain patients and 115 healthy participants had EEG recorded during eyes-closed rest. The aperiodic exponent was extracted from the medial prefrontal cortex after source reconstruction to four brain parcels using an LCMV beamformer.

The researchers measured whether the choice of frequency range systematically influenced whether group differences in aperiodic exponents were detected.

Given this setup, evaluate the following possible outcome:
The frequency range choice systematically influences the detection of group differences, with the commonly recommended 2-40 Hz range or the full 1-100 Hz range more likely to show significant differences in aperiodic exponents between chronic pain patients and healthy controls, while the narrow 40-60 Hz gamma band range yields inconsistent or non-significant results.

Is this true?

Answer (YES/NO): NO